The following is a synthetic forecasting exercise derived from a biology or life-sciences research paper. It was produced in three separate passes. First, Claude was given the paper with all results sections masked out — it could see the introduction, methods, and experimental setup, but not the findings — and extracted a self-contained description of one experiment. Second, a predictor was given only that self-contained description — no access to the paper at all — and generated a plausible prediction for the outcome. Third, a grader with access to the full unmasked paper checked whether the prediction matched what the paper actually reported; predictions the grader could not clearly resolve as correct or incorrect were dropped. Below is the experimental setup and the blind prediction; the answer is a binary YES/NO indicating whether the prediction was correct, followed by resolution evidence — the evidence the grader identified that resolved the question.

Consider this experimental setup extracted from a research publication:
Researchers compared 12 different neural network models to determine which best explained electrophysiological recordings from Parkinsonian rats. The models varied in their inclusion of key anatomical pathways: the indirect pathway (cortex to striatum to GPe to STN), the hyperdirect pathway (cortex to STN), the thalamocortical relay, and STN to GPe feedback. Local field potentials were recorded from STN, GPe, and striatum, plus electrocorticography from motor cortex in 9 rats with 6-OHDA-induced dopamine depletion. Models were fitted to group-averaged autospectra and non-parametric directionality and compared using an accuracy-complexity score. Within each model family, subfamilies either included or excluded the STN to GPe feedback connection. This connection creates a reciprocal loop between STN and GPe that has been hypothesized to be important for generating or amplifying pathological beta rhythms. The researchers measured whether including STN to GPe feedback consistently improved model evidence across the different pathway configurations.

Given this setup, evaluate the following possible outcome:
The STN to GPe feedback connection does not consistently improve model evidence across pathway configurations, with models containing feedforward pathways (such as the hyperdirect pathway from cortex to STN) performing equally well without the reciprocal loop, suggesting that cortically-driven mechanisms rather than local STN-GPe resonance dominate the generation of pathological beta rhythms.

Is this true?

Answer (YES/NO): NO